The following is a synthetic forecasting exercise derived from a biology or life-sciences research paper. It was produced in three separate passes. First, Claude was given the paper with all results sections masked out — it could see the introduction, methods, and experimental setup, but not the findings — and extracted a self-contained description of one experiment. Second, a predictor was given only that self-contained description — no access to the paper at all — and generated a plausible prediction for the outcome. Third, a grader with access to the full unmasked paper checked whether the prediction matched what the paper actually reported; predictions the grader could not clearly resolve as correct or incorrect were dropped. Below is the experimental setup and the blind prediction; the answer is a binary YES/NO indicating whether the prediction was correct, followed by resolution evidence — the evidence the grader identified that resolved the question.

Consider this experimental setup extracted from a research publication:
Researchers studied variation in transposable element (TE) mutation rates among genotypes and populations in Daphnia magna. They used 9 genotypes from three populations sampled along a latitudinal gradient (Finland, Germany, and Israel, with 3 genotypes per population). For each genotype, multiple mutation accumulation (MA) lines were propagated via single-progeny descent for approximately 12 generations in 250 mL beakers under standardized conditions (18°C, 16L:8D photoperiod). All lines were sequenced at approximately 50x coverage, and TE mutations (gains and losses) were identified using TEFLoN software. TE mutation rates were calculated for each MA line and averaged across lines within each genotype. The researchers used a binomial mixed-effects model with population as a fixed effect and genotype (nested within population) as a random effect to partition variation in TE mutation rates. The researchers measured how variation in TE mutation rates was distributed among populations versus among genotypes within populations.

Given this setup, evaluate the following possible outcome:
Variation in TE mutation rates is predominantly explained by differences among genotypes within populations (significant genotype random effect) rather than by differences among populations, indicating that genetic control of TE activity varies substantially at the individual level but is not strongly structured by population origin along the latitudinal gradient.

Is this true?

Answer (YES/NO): NO